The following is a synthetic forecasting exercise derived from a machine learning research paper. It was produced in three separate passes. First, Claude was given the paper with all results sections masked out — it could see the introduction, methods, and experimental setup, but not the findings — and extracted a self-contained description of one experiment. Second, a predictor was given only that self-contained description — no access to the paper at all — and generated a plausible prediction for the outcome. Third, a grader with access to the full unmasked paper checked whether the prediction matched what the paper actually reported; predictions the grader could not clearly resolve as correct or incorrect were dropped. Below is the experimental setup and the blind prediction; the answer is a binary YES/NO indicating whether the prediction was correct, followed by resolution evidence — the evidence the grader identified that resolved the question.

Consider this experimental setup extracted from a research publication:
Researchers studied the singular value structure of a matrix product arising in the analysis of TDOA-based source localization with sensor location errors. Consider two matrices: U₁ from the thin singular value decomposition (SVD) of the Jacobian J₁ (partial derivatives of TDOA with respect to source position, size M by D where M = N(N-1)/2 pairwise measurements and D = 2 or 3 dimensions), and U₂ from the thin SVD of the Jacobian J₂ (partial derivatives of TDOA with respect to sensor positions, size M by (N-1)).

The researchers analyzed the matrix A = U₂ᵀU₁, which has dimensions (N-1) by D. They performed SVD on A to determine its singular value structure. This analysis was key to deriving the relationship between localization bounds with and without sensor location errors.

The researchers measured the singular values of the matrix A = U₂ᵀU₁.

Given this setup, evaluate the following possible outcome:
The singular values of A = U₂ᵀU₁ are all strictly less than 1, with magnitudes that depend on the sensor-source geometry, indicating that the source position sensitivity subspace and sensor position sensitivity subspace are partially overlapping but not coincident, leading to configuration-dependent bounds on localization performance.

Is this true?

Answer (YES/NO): NO